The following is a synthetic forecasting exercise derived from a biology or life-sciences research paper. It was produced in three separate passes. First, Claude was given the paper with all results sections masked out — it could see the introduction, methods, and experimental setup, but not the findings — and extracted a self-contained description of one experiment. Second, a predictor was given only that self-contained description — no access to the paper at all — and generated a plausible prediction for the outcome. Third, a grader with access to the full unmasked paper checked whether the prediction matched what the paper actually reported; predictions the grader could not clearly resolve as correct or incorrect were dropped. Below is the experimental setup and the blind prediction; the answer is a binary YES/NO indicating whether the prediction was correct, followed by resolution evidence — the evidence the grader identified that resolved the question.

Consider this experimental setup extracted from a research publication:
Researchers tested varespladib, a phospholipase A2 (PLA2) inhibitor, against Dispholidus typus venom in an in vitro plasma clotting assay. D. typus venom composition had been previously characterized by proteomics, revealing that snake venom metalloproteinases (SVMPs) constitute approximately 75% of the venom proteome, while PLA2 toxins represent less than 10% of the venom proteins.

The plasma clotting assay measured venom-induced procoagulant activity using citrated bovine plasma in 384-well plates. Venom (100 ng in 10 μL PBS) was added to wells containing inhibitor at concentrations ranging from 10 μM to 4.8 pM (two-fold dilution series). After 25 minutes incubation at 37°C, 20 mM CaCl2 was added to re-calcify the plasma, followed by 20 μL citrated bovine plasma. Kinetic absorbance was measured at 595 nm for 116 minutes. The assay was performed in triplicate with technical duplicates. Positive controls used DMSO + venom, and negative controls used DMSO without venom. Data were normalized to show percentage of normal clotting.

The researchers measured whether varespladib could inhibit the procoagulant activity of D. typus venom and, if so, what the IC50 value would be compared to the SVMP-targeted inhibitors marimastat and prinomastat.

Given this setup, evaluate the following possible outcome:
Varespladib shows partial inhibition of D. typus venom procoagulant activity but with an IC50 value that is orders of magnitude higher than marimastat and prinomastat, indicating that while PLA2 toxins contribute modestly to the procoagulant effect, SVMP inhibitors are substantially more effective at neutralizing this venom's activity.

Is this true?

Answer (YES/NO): NO